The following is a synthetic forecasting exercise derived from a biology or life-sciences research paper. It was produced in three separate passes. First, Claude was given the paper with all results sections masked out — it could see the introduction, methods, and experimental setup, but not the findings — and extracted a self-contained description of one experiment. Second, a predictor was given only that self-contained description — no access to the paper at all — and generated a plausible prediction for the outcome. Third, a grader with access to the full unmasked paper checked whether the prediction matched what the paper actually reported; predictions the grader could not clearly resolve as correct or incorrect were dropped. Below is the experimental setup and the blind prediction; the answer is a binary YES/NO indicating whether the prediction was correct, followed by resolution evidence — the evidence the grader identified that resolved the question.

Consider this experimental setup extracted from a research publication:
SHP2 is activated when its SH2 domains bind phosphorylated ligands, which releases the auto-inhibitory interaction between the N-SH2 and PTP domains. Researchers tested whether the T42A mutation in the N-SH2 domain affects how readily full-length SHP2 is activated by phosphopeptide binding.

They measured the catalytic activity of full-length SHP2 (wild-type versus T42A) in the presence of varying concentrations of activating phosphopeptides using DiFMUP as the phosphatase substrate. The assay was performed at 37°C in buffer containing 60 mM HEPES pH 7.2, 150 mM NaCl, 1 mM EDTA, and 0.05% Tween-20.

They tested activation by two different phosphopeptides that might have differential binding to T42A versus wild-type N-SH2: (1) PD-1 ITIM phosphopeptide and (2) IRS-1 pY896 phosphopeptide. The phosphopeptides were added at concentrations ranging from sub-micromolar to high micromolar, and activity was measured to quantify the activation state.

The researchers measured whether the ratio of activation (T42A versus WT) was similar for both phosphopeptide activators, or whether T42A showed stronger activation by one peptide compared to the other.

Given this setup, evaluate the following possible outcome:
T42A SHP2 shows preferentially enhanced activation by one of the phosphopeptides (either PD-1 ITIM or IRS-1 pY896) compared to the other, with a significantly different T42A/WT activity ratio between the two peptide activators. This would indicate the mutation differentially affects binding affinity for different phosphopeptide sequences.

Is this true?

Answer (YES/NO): YES